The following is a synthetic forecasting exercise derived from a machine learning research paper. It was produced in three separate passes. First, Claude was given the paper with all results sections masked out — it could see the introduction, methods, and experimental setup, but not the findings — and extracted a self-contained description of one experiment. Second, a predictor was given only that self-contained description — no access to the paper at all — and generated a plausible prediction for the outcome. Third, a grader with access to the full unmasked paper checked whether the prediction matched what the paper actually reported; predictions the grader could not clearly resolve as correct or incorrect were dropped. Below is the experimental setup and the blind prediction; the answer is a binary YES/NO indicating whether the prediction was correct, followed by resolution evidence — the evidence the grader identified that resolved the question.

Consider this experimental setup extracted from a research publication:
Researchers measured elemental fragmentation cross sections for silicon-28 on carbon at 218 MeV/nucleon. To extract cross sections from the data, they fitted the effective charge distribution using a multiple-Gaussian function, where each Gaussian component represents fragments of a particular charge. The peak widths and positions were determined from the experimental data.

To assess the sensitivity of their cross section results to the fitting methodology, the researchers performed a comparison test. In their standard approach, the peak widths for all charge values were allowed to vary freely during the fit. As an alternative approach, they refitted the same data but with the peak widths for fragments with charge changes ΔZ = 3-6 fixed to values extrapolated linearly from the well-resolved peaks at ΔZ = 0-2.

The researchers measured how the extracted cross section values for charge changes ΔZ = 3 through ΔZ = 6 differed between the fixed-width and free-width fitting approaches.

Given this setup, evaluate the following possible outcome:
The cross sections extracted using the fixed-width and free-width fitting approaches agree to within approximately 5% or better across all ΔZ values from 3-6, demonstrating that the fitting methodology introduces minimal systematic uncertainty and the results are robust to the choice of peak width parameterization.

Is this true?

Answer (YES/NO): NO